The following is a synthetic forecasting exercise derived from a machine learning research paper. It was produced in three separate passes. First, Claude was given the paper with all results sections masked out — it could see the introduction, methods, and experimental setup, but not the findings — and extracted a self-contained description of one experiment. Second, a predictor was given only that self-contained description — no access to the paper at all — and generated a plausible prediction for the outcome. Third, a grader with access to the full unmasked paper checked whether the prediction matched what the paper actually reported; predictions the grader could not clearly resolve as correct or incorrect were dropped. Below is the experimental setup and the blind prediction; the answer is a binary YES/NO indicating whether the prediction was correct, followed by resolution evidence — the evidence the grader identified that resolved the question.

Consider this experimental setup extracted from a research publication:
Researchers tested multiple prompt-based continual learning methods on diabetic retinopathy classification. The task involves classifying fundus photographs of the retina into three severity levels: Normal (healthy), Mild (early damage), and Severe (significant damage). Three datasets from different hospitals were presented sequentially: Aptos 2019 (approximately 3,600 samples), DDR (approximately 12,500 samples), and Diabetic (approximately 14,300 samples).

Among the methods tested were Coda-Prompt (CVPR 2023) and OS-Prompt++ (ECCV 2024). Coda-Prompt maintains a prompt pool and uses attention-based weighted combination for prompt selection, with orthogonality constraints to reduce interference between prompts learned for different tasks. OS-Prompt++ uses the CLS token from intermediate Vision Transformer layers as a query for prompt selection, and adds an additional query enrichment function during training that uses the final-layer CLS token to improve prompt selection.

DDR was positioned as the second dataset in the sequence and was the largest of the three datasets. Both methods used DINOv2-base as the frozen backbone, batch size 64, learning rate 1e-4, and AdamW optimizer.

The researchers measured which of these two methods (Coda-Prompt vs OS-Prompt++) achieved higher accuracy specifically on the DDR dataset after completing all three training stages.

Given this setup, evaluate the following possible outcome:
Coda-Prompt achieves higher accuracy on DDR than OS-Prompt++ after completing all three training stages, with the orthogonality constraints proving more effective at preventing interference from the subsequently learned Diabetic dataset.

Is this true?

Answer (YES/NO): YES